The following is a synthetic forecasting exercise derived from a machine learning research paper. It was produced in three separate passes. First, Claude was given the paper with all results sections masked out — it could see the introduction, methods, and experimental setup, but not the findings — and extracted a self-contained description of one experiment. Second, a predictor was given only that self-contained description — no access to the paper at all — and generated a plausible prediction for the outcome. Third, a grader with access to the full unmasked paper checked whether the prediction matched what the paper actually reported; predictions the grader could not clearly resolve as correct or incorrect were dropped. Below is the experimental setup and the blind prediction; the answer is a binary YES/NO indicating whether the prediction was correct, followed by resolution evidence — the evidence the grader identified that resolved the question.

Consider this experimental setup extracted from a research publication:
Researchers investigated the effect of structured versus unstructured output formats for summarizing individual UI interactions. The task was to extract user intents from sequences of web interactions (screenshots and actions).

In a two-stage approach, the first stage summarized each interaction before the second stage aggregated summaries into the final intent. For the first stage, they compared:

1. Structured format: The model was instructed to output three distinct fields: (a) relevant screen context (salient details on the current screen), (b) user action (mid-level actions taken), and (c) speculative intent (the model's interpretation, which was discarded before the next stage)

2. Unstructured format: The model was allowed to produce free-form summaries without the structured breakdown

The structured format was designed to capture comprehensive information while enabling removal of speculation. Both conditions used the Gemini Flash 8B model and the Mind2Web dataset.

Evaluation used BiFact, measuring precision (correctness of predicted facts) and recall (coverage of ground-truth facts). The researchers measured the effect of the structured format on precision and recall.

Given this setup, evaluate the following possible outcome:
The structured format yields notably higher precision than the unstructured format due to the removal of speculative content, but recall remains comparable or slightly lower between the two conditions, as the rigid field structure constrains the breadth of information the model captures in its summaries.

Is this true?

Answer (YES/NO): NO